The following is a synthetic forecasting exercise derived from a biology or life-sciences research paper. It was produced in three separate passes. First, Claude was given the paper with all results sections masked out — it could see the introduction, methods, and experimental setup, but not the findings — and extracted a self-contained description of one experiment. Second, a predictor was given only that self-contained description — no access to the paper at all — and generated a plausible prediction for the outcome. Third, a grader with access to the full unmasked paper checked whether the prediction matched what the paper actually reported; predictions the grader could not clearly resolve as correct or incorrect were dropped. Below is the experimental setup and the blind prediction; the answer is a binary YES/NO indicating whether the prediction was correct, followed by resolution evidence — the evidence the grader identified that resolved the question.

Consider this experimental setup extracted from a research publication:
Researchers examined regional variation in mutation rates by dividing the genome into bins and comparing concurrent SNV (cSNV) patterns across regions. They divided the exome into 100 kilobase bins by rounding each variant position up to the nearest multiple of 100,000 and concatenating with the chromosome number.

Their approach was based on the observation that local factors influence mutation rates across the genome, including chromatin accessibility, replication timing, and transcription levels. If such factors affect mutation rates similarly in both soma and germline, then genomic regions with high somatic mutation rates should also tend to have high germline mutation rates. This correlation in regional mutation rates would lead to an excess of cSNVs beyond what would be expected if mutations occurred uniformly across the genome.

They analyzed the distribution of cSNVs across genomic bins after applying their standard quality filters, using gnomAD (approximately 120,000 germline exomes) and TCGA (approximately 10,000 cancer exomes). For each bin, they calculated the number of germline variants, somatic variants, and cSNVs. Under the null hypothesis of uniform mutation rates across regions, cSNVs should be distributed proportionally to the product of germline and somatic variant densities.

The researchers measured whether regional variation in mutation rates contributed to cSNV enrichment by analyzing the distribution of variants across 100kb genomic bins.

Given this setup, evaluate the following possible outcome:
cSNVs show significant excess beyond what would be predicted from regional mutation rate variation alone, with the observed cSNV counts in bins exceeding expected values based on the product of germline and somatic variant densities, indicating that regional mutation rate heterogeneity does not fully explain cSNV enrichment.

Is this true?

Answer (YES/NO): YES